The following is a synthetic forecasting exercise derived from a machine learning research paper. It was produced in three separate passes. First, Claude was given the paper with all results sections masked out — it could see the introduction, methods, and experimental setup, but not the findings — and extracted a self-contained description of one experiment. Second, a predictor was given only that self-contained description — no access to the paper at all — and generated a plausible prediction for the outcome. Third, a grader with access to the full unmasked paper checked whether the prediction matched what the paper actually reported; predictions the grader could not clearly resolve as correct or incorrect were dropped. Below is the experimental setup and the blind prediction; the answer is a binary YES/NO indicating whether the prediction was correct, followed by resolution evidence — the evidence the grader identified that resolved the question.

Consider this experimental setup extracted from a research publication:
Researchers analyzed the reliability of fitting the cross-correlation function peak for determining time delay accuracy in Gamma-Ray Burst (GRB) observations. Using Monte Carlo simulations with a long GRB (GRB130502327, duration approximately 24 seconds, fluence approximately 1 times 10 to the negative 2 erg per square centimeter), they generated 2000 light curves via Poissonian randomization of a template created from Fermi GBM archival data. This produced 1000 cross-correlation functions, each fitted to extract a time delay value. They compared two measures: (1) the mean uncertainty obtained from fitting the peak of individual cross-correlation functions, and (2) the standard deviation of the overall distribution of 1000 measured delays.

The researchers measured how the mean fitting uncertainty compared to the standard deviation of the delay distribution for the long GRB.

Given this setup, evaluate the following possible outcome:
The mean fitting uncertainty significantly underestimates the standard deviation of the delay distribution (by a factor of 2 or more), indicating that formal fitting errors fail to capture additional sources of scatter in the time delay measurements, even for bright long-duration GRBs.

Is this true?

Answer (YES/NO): NO